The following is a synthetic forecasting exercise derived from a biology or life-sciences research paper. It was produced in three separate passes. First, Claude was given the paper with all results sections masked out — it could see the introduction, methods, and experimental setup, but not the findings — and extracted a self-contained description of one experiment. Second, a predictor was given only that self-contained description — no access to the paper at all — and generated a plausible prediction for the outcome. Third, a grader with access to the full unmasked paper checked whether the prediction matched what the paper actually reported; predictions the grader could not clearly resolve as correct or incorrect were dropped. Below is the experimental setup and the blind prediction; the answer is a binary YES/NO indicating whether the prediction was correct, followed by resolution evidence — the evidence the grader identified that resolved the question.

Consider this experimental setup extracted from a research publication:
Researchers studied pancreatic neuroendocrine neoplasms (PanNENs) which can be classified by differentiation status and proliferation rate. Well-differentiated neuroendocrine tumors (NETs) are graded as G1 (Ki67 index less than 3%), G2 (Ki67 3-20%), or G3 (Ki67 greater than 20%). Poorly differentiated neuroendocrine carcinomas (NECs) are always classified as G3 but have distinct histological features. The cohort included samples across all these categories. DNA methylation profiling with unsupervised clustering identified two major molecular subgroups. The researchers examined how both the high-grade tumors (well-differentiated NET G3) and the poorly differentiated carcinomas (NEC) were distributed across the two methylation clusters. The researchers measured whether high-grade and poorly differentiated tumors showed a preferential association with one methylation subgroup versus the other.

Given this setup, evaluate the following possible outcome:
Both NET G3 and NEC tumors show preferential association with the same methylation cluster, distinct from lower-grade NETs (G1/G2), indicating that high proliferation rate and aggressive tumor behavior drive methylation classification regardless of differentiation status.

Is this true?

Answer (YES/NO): NO